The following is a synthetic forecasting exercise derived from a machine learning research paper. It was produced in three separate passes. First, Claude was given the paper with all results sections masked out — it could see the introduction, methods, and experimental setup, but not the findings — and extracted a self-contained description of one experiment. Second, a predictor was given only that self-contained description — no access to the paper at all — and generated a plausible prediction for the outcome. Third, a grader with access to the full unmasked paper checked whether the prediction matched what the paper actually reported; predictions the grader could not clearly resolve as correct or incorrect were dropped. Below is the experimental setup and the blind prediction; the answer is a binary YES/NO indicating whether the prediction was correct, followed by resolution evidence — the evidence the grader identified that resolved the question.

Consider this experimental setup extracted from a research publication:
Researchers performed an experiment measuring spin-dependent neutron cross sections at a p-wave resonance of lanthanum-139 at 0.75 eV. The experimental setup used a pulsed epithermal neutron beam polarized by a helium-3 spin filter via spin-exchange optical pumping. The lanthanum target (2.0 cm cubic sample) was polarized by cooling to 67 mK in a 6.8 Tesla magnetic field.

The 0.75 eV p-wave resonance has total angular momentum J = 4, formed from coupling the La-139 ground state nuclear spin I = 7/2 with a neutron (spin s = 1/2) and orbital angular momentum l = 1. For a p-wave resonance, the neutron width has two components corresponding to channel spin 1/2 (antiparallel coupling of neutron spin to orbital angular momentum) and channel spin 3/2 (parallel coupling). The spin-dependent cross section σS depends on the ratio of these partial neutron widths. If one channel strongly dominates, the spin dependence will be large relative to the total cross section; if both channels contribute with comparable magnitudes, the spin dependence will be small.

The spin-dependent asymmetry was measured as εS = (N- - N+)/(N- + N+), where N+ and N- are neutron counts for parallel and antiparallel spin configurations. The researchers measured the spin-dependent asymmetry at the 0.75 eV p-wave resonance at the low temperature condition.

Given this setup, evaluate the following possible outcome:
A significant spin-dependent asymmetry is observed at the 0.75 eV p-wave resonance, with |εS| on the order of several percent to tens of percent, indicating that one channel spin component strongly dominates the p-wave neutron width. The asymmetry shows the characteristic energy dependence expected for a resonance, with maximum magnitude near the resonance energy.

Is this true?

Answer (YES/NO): NO